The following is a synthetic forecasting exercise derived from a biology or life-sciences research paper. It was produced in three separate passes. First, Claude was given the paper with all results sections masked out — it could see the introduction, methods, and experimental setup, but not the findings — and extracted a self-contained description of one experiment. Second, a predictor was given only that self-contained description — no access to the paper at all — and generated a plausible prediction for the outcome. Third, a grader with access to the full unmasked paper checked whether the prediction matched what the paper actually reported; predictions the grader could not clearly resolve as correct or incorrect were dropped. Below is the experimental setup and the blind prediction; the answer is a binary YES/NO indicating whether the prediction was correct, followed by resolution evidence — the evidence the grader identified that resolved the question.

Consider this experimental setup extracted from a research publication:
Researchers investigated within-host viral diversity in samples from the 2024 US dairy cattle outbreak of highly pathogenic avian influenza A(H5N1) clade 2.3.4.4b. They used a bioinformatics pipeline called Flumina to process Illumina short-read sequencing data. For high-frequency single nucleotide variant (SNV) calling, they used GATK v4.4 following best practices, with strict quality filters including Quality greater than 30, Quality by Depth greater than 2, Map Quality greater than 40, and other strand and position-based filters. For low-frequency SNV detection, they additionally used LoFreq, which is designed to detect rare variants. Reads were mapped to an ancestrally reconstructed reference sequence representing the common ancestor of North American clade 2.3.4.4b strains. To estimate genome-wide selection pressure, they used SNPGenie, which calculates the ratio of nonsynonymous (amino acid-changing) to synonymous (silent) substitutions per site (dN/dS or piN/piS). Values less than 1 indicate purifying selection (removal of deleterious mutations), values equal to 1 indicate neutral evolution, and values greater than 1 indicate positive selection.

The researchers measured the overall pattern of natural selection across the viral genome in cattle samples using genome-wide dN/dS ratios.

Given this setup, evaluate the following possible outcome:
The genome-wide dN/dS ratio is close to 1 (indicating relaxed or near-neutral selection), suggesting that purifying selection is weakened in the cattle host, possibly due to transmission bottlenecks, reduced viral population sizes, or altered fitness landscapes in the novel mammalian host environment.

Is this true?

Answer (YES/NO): NO